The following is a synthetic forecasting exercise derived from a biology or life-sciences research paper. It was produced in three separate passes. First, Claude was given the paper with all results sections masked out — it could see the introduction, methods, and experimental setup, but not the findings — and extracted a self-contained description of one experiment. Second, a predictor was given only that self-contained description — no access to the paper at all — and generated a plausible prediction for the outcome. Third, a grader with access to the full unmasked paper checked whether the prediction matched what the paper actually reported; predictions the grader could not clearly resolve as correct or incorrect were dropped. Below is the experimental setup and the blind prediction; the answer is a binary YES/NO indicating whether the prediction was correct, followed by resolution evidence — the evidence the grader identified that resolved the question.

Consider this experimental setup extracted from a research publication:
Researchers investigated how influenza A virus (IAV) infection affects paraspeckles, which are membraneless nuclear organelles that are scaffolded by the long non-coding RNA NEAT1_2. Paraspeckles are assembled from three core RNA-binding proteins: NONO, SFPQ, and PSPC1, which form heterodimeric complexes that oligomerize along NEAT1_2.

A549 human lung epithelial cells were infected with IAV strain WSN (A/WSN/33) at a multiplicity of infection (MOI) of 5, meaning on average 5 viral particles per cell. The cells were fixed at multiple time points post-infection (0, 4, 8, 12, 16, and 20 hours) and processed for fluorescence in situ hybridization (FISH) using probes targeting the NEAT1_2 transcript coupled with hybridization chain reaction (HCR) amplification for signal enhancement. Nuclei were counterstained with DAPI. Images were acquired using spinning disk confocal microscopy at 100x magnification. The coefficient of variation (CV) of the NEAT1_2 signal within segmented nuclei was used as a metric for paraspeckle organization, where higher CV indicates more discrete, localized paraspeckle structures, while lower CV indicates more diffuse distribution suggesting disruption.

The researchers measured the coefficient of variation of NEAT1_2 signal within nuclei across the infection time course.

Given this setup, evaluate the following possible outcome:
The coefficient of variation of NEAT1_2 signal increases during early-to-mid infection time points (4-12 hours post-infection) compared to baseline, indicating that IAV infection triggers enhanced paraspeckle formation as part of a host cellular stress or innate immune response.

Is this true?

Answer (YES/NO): NO